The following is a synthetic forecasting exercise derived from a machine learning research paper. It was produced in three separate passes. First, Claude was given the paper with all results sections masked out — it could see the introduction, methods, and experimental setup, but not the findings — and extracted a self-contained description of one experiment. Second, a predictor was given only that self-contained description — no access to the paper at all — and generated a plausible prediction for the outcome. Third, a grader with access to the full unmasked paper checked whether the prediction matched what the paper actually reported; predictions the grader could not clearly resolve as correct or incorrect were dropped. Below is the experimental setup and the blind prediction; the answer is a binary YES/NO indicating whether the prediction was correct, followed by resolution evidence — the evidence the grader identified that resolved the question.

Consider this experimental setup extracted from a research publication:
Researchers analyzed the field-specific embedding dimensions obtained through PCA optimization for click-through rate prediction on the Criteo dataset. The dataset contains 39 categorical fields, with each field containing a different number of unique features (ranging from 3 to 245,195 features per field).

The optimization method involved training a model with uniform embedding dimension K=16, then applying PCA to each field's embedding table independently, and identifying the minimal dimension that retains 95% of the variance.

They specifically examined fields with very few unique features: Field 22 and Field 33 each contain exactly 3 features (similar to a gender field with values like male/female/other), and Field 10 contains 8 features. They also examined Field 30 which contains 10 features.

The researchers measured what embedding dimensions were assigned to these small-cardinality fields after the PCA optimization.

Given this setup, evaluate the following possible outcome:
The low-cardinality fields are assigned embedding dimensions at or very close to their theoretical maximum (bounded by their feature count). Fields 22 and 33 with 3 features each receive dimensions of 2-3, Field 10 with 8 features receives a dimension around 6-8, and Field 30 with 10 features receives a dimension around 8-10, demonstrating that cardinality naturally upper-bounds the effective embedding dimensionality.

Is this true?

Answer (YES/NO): NO